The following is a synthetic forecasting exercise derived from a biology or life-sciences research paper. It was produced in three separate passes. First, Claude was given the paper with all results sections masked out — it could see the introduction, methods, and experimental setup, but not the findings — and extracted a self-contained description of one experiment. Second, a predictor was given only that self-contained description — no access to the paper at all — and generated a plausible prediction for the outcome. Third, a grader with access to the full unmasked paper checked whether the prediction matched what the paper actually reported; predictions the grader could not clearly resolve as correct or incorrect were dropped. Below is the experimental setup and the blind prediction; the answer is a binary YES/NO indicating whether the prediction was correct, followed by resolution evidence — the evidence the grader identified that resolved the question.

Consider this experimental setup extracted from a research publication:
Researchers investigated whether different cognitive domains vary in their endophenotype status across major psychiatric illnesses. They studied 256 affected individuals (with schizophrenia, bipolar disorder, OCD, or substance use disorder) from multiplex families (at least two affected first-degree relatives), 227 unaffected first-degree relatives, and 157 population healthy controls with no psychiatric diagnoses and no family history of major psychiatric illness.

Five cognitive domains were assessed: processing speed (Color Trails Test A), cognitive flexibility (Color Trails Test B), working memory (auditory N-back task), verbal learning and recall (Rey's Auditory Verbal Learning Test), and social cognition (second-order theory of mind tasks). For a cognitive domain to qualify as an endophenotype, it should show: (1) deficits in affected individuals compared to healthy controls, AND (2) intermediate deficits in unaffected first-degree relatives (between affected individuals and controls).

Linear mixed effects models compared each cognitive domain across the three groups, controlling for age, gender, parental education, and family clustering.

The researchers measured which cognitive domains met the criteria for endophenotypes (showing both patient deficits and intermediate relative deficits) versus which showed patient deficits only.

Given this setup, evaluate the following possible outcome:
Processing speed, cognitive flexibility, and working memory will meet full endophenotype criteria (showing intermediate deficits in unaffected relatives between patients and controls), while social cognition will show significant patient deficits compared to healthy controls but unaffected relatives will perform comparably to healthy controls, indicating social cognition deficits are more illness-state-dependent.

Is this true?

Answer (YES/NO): NO